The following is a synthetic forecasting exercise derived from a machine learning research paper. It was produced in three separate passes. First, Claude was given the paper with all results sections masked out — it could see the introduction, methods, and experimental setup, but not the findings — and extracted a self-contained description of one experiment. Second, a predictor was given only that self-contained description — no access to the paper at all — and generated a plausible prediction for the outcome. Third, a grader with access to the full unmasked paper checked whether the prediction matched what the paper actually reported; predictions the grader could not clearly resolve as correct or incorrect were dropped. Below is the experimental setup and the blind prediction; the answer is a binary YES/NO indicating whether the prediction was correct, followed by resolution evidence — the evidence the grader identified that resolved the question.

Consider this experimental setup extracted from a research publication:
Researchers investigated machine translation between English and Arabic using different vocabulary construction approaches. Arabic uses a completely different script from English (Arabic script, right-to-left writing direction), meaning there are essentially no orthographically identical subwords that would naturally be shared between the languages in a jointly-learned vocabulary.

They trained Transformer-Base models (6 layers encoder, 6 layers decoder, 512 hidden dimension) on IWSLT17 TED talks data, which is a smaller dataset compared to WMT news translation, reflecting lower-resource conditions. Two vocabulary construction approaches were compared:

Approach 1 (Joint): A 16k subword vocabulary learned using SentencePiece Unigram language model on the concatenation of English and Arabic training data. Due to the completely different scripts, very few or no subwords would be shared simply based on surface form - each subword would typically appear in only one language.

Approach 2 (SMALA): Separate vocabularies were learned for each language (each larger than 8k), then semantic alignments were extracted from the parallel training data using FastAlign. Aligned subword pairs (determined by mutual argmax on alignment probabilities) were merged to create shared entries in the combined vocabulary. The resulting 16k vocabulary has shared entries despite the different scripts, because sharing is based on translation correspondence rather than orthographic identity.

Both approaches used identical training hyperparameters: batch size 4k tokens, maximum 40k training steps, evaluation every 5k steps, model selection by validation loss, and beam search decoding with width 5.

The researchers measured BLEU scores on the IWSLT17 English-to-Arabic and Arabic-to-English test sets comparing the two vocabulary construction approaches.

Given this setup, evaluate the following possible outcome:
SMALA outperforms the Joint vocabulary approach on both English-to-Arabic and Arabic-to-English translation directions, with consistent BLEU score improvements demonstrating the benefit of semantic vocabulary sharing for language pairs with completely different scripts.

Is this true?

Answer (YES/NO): NO